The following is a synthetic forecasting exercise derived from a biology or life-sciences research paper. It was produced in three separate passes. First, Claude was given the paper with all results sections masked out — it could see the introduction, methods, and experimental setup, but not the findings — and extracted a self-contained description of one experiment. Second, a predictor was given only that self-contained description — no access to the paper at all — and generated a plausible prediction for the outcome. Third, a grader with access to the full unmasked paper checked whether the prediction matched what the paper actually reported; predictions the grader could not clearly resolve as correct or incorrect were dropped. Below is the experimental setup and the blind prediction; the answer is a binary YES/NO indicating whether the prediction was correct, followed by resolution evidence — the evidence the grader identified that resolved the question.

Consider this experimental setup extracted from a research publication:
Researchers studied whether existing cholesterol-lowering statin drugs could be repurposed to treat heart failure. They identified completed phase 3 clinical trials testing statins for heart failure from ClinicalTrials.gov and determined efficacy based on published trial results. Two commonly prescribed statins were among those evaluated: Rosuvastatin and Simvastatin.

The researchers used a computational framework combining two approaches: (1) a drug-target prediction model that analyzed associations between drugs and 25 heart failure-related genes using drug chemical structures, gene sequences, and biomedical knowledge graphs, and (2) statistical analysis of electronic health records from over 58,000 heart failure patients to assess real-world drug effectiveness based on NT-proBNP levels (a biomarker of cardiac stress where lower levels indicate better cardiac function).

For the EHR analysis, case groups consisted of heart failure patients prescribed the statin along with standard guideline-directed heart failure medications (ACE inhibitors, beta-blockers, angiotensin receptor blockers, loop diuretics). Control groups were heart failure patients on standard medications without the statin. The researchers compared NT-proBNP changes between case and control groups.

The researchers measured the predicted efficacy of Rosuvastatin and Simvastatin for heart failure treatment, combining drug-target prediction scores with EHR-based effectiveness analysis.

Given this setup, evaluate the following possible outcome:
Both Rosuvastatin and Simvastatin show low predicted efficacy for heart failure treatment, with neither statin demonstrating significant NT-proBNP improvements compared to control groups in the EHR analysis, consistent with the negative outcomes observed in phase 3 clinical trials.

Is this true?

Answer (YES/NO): NO